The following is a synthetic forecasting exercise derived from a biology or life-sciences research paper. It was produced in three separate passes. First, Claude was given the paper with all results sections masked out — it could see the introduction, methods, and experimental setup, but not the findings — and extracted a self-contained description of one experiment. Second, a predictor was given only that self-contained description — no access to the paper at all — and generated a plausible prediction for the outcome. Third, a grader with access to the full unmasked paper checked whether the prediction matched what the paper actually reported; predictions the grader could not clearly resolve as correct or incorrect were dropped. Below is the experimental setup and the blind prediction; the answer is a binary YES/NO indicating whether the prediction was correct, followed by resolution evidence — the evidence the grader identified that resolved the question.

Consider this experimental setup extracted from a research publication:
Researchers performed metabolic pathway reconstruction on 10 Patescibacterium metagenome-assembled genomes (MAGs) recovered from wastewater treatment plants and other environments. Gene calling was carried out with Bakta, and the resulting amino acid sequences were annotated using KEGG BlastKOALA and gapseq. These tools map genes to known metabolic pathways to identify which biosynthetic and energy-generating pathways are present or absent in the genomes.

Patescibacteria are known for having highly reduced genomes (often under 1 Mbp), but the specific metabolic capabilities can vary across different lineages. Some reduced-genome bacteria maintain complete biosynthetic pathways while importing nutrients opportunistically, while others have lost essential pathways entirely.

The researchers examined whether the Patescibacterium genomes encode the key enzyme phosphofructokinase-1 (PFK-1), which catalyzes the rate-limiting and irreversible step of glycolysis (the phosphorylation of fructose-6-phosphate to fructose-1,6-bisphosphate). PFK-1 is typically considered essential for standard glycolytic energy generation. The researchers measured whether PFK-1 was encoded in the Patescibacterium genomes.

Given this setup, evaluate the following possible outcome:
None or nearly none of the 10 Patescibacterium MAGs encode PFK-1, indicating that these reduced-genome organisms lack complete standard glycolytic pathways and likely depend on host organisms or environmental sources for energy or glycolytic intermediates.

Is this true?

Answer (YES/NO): YES